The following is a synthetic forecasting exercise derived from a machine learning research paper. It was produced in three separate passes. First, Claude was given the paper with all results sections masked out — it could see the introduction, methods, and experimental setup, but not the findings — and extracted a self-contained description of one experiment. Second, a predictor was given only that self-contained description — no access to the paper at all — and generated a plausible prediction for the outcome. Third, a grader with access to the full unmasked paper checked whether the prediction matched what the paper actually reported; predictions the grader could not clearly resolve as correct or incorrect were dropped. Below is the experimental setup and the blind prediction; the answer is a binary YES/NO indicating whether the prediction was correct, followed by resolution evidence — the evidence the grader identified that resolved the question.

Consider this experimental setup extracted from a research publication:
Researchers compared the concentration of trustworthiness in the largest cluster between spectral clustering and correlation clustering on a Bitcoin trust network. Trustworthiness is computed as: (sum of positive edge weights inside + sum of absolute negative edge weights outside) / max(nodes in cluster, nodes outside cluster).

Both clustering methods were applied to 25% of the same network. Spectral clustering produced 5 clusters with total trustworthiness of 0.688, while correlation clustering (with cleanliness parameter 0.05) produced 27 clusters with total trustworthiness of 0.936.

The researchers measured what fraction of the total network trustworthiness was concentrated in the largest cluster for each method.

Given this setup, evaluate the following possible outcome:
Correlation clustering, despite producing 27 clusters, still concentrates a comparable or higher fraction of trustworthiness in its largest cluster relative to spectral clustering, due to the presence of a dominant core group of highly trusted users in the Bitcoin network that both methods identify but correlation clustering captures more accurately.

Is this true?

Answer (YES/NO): YES